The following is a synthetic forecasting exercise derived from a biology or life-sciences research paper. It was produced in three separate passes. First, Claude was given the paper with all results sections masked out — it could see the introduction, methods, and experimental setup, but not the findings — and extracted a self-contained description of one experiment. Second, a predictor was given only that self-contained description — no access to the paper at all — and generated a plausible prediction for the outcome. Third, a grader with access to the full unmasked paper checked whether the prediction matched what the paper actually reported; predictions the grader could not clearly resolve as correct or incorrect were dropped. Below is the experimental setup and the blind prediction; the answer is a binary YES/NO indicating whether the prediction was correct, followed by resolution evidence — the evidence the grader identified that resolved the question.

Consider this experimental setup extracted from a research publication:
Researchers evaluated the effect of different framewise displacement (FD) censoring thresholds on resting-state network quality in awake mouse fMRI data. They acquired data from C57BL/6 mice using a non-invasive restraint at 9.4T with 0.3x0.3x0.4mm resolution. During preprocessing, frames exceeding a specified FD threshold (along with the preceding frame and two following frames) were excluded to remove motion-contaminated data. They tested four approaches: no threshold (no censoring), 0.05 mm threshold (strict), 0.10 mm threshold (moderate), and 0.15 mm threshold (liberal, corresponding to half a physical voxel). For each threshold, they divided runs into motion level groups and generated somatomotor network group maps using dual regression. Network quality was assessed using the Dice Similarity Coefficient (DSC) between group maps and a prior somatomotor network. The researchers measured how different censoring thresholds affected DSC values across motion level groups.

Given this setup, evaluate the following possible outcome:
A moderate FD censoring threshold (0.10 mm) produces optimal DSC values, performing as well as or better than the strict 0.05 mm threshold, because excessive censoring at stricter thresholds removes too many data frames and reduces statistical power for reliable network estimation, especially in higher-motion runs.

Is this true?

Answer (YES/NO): NO